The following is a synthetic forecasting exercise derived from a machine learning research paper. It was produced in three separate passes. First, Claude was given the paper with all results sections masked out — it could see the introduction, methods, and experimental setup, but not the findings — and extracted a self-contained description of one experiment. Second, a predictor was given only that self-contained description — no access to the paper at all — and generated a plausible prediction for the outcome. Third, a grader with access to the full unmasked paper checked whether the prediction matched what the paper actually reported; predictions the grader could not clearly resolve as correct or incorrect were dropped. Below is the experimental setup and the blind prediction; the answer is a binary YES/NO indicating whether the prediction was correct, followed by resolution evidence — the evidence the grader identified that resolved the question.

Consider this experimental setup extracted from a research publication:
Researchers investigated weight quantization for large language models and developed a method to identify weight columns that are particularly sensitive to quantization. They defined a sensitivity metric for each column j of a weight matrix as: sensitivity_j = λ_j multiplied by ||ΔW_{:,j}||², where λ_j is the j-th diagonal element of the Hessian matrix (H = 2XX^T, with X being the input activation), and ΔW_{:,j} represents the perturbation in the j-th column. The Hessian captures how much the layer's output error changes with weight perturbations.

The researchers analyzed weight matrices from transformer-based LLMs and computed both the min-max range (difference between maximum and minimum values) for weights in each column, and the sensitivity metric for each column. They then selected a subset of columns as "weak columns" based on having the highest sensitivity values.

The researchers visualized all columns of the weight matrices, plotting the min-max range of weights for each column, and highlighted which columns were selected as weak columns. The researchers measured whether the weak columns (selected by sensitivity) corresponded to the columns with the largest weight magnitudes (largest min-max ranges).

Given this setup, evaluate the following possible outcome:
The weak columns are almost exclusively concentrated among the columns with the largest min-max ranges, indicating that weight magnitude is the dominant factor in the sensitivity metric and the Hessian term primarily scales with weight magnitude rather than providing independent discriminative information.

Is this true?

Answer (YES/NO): NO